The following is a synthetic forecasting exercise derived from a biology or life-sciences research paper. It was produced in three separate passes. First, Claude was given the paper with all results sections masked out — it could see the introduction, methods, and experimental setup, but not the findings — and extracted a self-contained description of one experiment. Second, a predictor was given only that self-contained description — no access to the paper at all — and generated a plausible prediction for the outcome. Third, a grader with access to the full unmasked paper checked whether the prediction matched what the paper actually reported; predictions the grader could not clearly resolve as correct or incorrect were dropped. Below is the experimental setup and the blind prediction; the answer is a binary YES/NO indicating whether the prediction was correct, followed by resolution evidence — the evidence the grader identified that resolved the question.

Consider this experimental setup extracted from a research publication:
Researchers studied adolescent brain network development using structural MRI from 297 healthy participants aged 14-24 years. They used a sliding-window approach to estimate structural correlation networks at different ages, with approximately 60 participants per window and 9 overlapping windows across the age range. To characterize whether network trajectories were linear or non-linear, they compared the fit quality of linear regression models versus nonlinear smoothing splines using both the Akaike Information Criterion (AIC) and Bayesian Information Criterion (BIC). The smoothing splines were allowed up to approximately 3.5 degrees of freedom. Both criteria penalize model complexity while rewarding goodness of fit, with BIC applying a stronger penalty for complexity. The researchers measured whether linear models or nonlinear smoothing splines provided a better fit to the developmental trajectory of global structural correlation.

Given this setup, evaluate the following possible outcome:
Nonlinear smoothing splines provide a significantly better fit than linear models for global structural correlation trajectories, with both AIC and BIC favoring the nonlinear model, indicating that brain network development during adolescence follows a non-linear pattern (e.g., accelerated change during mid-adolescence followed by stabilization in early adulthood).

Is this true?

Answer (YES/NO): NO